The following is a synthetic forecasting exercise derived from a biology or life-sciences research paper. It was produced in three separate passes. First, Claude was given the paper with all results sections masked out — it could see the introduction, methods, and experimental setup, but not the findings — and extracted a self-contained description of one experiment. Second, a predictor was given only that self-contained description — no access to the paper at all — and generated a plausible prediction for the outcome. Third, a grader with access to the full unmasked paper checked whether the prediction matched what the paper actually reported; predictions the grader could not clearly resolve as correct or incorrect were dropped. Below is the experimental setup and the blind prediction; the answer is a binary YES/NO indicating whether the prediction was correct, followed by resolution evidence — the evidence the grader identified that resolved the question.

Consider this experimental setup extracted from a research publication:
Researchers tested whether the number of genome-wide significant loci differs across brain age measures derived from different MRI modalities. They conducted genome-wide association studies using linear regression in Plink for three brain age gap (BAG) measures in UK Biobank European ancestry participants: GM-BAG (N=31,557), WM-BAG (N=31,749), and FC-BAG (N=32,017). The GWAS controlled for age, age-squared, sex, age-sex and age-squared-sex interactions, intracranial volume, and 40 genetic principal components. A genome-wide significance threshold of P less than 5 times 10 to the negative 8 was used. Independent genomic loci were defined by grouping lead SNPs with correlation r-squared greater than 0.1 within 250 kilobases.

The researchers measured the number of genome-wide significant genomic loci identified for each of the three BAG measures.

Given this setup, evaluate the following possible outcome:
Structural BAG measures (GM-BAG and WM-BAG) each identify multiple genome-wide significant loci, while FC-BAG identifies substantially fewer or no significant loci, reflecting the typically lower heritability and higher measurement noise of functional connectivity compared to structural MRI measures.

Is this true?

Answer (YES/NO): YES